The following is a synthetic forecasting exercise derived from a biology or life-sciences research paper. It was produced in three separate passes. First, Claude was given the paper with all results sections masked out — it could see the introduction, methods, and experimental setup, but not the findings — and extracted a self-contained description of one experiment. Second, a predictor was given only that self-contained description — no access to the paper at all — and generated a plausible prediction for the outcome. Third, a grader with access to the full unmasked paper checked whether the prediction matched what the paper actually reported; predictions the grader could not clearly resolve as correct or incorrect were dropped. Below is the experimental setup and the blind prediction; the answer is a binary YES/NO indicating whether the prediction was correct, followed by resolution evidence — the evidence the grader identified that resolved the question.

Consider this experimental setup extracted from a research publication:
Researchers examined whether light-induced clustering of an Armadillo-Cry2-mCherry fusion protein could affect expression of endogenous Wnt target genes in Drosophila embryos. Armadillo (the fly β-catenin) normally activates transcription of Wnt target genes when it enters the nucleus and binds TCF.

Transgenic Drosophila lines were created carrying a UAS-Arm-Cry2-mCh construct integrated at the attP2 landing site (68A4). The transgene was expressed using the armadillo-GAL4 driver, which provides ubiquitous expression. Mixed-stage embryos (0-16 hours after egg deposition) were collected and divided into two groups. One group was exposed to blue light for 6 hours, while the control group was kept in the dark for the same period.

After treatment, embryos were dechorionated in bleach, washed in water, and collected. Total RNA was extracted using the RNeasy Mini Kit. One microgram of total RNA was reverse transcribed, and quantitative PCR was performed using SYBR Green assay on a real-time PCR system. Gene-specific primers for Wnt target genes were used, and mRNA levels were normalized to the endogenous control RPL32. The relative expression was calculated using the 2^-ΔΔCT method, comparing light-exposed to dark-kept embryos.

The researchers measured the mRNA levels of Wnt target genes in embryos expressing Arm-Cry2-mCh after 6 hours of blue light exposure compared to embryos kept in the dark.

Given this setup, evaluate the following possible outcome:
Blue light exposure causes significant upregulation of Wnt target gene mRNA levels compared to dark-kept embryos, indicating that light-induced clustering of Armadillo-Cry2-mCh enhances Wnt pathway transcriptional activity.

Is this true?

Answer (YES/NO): NO